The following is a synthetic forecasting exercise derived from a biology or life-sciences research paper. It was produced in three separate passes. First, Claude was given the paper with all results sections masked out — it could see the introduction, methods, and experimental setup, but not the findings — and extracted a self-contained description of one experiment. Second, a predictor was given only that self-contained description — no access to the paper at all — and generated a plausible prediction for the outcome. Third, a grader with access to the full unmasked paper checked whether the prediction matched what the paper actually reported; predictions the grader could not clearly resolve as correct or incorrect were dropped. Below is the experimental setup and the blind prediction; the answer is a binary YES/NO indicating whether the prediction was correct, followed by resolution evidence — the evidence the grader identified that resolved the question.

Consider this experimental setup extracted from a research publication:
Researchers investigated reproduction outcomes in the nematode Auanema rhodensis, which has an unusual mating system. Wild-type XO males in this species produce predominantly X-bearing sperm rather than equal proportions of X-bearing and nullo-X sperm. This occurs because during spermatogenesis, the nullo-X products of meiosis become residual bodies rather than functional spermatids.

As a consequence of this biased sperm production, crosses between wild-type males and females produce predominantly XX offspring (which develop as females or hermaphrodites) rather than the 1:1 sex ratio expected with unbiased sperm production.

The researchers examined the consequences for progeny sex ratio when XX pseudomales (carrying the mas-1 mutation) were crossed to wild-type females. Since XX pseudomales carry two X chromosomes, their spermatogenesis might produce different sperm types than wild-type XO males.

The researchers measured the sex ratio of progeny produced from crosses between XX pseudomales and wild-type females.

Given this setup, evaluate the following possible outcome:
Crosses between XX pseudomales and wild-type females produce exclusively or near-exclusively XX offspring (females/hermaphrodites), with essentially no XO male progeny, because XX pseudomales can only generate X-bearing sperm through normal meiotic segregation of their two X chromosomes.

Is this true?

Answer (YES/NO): NO